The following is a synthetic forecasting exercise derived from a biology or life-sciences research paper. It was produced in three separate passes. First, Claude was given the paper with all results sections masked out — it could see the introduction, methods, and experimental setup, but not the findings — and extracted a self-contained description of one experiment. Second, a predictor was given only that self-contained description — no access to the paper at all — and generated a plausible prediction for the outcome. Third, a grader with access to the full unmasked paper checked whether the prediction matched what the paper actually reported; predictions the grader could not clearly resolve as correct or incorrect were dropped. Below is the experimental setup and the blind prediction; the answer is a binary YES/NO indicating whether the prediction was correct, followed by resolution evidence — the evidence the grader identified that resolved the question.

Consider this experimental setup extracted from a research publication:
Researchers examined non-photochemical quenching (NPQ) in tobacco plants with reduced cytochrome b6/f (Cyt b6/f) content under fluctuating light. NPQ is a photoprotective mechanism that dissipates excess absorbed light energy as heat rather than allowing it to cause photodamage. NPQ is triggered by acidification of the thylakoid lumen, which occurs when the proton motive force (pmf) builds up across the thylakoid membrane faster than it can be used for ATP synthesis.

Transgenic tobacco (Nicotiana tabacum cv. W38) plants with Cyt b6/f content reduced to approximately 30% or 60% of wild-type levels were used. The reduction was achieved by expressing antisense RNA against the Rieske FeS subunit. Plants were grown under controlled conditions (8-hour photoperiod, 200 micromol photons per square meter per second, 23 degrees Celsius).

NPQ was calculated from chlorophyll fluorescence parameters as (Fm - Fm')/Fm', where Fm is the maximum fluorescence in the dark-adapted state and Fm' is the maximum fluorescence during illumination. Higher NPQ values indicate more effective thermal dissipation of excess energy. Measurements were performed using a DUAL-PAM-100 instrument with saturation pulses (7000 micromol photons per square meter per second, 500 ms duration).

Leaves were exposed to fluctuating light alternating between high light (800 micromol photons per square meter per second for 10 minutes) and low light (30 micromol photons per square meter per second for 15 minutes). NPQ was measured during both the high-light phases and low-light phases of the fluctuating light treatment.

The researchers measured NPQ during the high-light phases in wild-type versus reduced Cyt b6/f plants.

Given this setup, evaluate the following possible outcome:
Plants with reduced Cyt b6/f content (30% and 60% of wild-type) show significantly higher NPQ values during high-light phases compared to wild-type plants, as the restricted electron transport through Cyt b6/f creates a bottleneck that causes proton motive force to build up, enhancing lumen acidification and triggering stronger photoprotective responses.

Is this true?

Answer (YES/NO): NO